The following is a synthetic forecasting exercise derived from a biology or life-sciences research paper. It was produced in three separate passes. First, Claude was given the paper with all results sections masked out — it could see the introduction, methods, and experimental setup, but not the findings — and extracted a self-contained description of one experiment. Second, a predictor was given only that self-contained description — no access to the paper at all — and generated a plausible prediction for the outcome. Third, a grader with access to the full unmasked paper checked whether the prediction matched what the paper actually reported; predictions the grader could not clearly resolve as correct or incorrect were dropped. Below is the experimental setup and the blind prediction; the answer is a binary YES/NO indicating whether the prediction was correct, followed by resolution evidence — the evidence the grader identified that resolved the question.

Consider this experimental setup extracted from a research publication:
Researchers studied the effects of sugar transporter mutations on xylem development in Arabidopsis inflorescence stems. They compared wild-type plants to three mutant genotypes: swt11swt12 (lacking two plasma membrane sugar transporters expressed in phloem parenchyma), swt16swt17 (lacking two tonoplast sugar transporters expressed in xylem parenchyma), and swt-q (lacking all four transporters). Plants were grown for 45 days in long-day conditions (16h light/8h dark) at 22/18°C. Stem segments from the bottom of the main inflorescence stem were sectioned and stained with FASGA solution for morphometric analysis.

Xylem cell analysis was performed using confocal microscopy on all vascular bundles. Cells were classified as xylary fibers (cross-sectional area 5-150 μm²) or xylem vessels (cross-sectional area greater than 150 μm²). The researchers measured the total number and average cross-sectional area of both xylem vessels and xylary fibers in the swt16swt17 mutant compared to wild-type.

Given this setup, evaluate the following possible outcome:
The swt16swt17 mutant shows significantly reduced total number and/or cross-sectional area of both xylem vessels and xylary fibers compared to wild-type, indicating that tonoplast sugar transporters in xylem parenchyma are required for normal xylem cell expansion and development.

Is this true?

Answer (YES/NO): YES